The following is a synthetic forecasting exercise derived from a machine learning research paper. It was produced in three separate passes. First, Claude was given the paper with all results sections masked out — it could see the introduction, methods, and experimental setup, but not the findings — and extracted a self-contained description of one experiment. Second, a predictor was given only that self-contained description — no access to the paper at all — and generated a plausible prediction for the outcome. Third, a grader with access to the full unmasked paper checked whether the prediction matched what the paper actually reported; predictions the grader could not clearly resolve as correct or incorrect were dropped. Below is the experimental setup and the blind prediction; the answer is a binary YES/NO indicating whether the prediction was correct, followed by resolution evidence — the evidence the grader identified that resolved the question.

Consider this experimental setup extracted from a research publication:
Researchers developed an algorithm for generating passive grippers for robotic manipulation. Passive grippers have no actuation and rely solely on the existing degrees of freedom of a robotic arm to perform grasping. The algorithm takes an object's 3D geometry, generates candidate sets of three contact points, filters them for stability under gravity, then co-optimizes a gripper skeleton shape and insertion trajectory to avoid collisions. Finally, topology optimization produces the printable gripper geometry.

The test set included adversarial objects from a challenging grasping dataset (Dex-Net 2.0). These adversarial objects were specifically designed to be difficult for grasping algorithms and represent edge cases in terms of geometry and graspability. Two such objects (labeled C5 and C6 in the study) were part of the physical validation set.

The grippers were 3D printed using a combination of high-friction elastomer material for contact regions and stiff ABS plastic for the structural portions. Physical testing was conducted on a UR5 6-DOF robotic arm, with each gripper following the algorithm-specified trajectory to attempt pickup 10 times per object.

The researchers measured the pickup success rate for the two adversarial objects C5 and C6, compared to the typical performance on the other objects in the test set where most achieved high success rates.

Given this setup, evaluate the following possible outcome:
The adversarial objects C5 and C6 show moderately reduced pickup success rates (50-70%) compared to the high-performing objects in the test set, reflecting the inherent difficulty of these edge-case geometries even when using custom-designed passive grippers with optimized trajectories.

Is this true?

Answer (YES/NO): NO